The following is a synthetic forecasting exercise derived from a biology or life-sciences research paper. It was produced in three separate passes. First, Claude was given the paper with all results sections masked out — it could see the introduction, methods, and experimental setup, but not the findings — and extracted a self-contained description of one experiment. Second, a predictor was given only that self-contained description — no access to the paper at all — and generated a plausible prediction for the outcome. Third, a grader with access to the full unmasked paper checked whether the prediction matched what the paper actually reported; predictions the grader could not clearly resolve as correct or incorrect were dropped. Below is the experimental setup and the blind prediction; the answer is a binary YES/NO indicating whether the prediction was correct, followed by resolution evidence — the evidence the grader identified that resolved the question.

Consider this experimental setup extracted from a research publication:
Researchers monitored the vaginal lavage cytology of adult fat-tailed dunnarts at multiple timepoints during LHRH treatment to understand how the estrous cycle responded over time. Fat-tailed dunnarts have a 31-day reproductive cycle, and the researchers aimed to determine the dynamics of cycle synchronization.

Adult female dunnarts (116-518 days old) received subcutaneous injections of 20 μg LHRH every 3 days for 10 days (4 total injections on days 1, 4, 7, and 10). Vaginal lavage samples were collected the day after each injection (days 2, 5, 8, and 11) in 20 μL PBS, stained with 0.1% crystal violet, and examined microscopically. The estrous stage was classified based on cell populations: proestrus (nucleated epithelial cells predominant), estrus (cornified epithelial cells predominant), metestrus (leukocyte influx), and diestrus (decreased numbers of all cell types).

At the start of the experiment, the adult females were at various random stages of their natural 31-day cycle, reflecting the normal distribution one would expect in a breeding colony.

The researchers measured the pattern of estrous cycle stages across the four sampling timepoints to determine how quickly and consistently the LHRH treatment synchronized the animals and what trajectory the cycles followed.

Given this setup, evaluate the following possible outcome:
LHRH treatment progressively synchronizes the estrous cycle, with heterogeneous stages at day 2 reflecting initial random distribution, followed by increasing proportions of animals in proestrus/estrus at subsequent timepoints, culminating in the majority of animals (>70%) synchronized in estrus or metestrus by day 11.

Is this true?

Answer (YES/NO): NO